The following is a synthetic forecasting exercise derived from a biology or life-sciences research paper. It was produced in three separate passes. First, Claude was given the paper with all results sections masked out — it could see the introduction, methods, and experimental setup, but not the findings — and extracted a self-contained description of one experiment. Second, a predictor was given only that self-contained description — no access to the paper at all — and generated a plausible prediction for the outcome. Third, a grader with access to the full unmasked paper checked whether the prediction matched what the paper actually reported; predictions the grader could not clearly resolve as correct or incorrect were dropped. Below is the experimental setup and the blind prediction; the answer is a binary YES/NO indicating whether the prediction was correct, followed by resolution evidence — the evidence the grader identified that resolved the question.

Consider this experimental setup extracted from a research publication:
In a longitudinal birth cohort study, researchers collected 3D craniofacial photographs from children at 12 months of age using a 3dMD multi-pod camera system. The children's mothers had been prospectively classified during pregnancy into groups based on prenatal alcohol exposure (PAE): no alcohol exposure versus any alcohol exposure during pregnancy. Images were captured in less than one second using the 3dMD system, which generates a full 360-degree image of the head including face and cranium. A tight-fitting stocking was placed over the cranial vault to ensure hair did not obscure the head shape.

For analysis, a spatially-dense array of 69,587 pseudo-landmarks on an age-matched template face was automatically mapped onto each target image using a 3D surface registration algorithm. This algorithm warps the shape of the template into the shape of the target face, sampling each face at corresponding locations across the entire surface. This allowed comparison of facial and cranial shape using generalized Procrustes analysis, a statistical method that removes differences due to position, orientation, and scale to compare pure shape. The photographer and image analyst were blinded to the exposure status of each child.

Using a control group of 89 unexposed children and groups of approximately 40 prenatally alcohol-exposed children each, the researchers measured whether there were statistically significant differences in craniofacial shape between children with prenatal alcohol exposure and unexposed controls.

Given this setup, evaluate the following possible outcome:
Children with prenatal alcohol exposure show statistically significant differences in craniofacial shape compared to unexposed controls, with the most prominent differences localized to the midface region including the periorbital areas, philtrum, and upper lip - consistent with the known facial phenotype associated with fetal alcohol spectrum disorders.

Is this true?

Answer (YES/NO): YES